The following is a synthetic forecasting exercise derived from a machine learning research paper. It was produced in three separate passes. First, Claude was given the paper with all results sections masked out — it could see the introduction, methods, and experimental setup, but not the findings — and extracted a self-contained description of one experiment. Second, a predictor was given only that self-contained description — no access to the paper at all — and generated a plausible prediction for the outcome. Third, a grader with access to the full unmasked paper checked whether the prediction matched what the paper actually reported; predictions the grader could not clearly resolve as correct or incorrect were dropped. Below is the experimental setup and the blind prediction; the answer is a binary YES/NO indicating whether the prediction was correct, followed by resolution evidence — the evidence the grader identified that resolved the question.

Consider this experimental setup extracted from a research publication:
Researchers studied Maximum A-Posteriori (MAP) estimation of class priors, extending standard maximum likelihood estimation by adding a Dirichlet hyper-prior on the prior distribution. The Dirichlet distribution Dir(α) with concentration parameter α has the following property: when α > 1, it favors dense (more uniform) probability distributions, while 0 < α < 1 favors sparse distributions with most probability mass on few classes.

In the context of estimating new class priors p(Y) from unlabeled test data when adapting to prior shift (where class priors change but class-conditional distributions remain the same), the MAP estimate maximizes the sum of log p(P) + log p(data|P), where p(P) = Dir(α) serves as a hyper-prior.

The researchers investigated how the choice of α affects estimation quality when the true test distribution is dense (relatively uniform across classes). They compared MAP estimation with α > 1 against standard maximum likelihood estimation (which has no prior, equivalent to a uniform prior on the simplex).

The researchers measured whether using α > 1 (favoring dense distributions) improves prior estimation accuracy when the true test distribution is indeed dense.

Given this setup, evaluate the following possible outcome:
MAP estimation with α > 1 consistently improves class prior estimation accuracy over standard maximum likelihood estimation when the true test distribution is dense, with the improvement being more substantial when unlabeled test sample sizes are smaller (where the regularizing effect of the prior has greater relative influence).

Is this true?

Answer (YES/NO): NO